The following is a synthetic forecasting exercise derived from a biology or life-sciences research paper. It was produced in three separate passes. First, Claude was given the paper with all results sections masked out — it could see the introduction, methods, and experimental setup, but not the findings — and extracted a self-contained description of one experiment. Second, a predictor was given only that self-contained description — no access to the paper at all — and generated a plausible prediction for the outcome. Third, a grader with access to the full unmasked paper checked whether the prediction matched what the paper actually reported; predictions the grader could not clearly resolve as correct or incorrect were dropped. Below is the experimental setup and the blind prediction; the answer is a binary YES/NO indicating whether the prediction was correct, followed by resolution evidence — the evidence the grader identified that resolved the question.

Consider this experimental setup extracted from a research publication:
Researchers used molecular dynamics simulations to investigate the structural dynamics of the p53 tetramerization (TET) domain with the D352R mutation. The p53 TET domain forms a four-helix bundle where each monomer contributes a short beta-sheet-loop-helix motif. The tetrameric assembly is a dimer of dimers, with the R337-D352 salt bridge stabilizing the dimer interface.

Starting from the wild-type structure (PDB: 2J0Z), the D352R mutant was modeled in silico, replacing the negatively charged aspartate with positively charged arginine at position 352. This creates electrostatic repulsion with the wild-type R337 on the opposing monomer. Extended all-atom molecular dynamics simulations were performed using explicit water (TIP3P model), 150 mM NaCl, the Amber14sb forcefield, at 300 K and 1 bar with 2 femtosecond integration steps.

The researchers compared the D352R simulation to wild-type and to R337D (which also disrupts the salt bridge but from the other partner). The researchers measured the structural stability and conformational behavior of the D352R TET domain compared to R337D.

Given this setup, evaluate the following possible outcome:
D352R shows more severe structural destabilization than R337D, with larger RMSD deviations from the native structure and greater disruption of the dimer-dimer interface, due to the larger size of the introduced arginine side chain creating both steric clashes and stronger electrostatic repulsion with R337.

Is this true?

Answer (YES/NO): NO